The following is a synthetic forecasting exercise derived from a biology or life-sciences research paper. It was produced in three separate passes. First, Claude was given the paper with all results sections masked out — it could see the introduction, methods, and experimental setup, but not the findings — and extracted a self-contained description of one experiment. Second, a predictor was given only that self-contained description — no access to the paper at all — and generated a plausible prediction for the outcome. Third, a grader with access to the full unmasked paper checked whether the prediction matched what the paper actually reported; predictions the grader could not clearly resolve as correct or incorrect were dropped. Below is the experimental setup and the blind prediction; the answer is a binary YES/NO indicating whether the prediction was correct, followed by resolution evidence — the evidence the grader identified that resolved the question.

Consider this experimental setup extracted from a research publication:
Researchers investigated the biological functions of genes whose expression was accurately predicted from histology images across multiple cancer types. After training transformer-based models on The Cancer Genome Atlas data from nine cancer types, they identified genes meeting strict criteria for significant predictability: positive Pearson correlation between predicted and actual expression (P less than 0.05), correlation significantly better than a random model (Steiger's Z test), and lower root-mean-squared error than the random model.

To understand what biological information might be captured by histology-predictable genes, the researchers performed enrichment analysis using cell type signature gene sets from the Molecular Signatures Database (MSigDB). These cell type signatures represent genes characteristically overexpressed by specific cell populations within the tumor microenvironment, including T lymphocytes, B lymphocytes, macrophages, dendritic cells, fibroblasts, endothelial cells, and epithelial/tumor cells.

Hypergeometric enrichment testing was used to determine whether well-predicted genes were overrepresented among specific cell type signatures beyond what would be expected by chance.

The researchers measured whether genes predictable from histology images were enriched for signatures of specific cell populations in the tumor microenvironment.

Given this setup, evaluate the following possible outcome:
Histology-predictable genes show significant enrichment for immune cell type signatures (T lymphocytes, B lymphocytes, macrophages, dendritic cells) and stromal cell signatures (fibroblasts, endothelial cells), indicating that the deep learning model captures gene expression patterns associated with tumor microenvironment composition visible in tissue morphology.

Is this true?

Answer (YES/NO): YES